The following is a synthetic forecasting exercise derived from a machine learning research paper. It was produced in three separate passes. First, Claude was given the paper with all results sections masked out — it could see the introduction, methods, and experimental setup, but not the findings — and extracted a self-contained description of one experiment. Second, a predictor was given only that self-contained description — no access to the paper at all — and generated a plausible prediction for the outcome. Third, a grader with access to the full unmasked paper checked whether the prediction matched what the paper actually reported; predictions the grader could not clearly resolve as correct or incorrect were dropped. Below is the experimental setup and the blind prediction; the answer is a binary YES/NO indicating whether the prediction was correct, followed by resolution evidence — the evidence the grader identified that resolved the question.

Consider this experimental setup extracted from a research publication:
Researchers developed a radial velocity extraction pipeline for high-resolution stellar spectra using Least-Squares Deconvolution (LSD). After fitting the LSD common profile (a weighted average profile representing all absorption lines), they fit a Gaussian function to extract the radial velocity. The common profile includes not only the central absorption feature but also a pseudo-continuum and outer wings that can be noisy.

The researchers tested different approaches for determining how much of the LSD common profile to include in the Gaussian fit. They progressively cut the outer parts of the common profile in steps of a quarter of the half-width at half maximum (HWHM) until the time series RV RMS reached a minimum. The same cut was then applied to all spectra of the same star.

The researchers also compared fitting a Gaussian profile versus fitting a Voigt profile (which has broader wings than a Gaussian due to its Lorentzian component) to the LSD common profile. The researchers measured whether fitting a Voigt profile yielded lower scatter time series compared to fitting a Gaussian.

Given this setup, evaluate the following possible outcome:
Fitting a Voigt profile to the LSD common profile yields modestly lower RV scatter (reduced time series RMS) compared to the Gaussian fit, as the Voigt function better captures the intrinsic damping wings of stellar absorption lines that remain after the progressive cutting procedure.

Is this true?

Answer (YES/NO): NO